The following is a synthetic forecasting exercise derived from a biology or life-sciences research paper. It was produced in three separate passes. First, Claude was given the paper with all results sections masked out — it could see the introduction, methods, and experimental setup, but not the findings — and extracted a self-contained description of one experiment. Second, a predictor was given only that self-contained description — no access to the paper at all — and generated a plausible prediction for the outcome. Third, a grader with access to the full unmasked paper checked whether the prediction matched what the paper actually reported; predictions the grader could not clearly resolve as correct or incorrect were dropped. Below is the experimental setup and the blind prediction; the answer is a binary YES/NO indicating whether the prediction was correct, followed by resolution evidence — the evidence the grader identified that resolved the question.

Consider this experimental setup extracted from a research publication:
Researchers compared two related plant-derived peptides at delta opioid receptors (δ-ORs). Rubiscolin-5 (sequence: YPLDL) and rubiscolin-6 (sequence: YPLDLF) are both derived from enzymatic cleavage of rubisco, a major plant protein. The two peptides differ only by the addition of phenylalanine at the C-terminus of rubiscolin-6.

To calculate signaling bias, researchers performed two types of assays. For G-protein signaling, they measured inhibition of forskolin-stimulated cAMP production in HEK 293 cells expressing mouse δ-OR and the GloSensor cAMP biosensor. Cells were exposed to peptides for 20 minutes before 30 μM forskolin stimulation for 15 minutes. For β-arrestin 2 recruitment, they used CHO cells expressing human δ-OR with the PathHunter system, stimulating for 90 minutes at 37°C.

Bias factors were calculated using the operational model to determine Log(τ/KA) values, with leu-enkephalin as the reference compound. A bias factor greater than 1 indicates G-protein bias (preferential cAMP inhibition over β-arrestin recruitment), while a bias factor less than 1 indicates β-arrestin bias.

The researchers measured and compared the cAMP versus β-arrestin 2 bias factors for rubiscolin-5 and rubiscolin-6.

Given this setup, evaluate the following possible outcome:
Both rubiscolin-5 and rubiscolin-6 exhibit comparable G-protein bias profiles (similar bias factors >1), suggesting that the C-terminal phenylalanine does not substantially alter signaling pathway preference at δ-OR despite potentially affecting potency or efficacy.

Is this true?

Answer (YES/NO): NO